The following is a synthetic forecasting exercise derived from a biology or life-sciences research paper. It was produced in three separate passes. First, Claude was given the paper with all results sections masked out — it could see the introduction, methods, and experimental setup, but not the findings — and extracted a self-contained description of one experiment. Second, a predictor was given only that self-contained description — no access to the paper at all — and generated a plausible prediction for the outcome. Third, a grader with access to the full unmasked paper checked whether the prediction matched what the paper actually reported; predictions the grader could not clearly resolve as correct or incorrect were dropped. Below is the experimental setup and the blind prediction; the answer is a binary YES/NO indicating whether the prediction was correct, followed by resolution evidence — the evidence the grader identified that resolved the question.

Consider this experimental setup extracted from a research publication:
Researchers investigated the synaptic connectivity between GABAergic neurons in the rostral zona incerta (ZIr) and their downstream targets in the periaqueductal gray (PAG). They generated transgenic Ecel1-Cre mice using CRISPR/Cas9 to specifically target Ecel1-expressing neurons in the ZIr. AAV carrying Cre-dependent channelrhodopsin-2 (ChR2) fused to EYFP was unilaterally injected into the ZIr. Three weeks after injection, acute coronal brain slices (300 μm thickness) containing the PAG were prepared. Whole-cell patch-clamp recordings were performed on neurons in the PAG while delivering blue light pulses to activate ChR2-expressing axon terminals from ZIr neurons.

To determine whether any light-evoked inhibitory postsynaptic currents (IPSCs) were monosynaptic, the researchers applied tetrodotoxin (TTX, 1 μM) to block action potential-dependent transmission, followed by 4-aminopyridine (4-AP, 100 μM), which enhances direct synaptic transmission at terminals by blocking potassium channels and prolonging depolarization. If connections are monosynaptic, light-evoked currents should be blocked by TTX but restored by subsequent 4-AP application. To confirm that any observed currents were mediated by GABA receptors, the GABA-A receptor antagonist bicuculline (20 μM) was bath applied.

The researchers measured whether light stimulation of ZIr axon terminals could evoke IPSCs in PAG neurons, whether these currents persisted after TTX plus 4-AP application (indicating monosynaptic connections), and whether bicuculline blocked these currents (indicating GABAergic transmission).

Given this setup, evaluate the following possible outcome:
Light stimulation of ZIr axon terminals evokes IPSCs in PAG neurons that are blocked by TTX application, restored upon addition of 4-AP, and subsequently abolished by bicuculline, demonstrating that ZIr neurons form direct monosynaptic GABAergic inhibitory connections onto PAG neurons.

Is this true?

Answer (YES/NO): YES